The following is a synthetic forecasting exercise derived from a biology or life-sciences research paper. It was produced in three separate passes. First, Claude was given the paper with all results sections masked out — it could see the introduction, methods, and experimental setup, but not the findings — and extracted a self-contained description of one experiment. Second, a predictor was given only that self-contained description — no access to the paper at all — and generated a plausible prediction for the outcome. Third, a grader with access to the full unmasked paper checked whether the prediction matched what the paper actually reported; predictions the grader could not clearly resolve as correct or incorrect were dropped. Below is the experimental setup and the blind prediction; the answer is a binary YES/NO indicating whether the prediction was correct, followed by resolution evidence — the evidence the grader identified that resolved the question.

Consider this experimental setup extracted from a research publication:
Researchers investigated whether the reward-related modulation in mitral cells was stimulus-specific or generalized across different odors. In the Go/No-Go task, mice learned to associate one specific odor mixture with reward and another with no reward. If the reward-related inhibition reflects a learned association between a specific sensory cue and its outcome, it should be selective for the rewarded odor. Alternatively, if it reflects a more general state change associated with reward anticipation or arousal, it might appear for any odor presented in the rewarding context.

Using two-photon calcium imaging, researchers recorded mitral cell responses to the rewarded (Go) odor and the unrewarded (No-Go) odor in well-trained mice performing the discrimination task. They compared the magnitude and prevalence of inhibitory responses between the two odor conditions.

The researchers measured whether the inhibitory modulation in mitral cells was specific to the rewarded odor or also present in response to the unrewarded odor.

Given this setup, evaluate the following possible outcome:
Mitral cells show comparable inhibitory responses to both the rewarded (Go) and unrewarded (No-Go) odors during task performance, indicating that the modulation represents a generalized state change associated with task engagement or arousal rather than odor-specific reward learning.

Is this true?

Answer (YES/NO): NO